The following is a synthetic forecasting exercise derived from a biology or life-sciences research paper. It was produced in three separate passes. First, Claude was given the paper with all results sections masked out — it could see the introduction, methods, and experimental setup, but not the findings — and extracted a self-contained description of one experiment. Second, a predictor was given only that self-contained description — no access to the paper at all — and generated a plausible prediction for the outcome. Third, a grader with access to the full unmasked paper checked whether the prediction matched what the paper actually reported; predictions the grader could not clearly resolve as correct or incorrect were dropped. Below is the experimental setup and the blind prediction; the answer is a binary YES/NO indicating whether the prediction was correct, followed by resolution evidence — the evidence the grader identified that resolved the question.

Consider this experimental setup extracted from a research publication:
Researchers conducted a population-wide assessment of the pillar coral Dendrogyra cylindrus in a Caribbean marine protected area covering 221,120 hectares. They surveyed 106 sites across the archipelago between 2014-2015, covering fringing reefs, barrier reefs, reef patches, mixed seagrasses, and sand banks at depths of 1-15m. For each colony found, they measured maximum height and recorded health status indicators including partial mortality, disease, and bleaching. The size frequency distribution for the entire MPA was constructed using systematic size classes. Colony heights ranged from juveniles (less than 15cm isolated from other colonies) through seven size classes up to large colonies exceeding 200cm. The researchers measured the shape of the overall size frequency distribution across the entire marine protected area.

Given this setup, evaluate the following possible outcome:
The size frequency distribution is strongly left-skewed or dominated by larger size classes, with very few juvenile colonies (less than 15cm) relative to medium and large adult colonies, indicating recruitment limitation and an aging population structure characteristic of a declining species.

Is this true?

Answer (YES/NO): NO